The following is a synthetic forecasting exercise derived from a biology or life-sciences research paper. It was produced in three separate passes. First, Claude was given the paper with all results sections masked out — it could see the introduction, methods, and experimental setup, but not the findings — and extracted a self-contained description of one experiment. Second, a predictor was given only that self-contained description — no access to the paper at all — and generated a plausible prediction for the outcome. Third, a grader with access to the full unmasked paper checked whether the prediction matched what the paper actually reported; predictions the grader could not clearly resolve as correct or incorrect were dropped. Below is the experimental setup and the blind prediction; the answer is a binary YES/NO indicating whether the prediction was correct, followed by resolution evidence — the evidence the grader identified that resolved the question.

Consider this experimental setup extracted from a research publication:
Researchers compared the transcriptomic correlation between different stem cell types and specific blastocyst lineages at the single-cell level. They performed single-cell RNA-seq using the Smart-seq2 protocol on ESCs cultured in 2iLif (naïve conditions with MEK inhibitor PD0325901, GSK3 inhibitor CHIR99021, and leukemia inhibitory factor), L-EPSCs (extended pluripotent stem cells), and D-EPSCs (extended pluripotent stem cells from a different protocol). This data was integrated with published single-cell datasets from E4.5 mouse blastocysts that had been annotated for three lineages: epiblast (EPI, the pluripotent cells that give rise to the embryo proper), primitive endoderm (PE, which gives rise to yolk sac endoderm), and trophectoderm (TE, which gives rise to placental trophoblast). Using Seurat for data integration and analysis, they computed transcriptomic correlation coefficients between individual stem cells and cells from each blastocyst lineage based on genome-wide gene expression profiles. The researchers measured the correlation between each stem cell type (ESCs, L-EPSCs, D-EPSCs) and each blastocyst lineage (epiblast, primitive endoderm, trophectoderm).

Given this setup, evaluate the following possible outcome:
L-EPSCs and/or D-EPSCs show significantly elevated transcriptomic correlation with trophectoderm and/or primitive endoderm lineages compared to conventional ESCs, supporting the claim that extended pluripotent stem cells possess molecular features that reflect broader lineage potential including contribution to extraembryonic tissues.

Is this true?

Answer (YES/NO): NO